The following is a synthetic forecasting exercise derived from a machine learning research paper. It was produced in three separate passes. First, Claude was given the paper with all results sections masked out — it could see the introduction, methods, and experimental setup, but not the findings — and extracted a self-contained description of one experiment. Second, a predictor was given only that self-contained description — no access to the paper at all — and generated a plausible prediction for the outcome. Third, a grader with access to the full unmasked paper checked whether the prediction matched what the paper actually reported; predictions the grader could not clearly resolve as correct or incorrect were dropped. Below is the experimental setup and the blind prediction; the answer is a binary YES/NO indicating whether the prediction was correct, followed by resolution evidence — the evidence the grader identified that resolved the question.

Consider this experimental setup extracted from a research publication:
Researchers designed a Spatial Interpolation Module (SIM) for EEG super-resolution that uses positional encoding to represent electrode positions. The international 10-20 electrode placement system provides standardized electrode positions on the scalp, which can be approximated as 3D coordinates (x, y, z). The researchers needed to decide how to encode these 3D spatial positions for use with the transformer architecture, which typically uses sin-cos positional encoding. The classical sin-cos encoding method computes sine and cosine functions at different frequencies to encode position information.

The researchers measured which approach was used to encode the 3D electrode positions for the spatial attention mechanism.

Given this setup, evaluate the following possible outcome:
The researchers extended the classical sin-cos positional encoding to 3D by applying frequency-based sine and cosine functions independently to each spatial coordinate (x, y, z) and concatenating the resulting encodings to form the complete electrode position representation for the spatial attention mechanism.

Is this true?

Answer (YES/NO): YES